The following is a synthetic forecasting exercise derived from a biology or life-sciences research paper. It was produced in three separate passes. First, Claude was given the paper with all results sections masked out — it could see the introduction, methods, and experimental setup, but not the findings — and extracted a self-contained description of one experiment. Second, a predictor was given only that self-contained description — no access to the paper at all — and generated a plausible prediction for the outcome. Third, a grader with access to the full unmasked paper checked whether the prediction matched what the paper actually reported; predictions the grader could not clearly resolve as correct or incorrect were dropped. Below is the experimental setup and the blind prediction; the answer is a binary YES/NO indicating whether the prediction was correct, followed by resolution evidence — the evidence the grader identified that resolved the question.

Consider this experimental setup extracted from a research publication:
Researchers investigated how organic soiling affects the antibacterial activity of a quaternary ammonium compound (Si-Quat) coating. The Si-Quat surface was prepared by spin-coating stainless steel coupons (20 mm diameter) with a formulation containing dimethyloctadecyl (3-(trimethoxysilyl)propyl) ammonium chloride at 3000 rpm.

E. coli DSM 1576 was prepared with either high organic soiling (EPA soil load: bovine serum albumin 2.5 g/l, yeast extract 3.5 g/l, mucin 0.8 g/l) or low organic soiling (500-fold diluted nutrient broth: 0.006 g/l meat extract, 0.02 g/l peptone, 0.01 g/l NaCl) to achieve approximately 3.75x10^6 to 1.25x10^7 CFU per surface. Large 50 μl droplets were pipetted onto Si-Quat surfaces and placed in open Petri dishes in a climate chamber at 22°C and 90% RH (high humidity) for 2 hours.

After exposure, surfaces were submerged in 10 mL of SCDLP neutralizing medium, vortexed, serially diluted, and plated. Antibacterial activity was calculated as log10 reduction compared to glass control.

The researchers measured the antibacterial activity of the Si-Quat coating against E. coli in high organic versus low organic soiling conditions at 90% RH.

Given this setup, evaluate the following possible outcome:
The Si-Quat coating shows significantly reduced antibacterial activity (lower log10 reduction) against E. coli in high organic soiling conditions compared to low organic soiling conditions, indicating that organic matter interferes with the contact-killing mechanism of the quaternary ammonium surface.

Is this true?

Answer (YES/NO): YES